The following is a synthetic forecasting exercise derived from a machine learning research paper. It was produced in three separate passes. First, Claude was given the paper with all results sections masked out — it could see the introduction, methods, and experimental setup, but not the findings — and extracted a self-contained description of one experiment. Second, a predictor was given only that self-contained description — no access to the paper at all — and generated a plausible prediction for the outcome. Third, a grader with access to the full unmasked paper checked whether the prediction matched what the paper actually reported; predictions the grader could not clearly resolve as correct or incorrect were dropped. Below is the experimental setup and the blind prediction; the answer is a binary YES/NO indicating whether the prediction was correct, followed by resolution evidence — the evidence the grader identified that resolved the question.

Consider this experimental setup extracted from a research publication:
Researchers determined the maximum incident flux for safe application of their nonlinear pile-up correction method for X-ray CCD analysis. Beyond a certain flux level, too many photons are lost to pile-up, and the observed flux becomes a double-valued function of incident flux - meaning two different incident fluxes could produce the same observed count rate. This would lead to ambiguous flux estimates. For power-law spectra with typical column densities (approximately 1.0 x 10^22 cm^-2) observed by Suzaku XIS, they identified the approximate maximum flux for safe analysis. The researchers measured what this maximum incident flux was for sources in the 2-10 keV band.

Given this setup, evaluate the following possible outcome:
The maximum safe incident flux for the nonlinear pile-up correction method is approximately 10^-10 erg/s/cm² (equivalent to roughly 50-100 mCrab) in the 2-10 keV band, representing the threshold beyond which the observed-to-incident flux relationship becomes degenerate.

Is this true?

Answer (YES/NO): NO